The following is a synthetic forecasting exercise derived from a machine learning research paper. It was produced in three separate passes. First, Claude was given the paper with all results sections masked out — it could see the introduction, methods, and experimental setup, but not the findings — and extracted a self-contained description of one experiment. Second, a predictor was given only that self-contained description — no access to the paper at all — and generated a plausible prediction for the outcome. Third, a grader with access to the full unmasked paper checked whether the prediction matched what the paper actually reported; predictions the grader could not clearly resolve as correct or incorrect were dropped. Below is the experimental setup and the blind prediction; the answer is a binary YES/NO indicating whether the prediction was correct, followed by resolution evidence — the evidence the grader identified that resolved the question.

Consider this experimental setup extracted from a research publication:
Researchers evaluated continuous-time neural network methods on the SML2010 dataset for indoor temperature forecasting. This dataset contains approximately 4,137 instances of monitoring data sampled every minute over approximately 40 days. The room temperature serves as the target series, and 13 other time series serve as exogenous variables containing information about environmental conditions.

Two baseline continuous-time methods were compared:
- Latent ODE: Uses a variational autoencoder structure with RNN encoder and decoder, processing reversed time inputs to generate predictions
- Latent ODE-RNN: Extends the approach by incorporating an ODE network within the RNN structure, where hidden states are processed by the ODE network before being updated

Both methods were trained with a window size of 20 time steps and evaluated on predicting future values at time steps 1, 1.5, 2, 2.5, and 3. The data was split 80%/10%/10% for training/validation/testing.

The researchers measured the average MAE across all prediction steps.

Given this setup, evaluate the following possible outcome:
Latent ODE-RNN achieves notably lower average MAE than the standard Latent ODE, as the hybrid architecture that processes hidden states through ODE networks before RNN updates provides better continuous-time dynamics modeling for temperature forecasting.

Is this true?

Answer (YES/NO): YES